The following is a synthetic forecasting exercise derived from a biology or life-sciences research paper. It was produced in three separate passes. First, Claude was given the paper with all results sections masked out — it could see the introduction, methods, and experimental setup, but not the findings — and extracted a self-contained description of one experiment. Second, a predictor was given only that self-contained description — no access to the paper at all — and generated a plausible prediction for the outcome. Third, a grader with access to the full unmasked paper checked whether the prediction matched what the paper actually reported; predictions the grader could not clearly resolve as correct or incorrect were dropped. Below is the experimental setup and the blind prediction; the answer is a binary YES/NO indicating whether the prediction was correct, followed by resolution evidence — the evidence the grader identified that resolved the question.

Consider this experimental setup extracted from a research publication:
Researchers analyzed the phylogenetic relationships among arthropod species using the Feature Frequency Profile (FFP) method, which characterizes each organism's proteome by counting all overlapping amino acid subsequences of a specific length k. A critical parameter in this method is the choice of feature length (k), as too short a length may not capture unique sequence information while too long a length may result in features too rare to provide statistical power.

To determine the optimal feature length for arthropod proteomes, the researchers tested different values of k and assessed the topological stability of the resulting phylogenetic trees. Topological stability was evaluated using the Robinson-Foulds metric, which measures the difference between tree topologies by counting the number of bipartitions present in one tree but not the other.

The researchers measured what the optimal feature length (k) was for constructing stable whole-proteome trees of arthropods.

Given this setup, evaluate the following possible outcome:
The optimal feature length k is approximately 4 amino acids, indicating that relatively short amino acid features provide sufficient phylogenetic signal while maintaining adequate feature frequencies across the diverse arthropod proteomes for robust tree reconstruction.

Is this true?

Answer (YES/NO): NO